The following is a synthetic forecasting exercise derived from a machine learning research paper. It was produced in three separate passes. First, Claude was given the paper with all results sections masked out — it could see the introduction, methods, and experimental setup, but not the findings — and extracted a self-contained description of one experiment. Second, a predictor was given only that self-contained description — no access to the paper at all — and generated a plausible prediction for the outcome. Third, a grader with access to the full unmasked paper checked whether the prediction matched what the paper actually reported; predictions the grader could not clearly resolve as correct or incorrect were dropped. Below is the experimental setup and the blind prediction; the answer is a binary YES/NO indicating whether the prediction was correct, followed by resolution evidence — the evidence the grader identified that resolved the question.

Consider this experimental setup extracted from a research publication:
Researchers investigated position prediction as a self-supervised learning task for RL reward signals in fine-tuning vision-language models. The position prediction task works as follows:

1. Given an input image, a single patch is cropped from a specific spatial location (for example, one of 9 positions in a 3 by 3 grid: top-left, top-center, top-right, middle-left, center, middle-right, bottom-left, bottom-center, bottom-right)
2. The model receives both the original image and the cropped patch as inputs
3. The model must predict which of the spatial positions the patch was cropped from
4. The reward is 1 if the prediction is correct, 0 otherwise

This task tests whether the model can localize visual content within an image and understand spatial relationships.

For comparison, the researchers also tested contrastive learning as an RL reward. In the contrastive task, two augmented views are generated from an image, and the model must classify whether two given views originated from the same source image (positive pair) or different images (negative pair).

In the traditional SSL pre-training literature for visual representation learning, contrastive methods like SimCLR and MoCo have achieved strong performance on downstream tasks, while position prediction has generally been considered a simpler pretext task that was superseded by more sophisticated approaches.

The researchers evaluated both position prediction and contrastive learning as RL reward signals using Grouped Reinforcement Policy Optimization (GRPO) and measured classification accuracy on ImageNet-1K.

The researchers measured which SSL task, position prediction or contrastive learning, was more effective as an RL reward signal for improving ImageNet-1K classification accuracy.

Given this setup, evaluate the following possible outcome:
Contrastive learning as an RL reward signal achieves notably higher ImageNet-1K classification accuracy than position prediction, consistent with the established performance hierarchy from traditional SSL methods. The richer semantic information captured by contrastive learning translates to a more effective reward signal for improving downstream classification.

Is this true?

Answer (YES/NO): NO